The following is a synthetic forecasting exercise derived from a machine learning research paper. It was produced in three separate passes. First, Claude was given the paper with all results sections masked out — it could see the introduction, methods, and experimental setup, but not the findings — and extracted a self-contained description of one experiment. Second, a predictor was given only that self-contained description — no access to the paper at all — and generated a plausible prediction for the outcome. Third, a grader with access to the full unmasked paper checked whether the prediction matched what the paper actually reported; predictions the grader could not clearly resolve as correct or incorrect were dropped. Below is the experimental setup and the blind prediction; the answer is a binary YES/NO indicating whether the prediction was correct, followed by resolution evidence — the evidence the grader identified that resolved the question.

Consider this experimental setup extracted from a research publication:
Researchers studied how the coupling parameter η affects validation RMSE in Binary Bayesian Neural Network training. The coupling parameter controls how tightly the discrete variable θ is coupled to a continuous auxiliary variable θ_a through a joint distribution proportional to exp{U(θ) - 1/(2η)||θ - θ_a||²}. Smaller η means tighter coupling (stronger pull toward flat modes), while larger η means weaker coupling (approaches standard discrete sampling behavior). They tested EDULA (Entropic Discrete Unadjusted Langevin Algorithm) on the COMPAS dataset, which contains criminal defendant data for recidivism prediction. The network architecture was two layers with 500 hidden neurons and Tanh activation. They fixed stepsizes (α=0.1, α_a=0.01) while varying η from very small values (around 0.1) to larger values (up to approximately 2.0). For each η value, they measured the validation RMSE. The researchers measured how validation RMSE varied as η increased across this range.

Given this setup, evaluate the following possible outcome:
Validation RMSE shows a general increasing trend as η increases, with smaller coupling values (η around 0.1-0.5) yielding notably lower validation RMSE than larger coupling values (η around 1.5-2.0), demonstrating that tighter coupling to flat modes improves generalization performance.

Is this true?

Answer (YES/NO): NO